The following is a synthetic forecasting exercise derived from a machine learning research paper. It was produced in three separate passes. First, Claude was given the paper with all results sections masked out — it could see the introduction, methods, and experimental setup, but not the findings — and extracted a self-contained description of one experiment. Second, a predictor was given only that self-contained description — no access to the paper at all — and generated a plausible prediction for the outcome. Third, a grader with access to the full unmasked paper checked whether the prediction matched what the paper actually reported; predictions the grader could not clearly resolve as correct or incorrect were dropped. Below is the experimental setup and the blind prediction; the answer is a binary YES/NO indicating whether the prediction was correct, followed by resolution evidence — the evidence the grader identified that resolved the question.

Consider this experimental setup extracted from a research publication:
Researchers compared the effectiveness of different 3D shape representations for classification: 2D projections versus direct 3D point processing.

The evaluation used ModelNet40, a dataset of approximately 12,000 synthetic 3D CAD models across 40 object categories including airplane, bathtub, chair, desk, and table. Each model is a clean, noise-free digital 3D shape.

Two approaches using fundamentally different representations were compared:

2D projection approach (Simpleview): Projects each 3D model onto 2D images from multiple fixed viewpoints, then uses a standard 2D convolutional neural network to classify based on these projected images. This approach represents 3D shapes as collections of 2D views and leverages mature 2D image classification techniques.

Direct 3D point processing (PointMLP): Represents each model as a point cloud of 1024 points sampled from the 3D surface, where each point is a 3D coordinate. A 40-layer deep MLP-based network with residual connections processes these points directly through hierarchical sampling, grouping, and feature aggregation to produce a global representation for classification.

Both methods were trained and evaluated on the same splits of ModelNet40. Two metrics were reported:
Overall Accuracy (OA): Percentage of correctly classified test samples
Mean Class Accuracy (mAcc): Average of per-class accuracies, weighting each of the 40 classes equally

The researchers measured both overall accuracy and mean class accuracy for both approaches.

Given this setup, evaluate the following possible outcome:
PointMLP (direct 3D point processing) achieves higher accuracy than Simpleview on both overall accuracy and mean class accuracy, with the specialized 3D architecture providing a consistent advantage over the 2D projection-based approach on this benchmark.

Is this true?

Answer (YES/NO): NO